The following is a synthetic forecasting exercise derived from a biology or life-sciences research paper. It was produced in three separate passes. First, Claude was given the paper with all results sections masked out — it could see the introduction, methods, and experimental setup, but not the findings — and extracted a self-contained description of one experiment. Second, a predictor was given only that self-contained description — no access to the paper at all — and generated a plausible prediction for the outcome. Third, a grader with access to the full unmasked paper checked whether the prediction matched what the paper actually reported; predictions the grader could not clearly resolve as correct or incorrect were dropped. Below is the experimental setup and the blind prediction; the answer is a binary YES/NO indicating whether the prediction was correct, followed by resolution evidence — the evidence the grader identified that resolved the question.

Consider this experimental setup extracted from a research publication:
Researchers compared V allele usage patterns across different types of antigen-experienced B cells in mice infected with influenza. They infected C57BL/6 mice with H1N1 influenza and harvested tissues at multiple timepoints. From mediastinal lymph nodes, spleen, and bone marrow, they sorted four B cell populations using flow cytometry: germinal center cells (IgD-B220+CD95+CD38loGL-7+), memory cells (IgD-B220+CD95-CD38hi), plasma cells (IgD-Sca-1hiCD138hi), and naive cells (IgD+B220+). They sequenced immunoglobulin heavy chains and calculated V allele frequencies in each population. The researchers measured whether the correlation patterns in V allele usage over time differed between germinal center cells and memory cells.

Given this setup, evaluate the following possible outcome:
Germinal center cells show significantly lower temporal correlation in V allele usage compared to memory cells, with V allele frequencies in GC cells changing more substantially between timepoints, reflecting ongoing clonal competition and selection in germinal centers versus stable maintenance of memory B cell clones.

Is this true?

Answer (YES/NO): NO